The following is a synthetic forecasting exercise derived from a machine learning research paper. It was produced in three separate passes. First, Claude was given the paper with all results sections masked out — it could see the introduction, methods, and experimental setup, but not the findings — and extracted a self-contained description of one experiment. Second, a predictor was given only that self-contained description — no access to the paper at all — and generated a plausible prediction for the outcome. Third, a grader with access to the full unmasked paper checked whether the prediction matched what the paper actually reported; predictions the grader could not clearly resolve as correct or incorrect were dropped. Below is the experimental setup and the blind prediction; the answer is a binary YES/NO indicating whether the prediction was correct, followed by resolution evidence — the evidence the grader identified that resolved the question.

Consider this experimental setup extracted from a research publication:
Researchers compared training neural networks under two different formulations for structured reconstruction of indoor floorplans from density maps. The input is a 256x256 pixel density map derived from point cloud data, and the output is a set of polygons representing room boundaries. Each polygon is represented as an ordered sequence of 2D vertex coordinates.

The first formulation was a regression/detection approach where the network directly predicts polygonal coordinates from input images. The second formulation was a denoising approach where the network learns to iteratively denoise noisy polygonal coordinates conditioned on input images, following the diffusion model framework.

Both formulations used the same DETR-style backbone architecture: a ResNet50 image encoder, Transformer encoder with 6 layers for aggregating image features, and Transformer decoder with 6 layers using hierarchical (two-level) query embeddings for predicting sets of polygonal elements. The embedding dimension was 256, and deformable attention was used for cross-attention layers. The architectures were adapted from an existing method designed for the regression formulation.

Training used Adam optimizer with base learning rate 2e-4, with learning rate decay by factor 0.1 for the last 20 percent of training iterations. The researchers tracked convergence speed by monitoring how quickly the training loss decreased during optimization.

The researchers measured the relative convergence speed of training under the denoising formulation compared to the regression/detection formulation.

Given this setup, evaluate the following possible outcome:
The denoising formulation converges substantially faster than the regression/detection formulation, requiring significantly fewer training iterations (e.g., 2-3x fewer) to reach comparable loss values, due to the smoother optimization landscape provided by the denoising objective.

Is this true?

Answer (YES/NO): NO